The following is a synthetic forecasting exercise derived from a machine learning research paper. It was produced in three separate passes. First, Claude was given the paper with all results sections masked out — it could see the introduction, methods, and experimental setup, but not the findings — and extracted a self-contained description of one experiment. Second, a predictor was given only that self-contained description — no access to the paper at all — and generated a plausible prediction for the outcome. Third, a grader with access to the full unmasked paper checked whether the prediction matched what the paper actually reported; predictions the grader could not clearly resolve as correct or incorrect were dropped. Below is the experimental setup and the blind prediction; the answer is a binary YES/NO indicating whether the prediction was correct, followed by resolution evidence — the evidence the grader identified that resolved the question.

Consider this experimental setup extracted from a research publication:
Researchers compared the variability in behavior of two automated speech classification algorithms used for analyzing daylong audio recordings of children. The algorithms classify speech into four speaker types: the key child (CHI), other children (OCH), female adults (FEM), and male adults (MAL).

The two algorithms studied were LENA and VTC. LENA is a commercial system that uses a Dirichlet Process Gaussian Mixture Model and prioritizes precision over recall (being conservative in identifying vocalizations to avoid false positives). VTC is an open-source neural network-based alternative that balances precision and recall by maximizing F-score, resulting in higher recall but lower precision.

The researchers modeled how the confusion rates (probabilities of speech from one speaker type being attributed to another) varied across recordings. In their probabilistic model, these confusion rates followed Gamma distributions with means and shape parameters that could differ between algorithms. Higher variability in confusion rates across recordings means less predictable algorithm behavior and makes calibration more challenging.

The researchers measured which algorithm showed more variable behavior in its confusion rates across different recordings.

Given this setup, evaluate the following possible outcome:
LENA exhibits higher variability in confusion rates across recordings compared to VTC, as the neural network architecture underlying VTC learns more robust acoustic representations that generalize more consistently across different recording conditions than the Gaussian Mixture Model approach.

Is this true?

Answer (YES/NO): YES